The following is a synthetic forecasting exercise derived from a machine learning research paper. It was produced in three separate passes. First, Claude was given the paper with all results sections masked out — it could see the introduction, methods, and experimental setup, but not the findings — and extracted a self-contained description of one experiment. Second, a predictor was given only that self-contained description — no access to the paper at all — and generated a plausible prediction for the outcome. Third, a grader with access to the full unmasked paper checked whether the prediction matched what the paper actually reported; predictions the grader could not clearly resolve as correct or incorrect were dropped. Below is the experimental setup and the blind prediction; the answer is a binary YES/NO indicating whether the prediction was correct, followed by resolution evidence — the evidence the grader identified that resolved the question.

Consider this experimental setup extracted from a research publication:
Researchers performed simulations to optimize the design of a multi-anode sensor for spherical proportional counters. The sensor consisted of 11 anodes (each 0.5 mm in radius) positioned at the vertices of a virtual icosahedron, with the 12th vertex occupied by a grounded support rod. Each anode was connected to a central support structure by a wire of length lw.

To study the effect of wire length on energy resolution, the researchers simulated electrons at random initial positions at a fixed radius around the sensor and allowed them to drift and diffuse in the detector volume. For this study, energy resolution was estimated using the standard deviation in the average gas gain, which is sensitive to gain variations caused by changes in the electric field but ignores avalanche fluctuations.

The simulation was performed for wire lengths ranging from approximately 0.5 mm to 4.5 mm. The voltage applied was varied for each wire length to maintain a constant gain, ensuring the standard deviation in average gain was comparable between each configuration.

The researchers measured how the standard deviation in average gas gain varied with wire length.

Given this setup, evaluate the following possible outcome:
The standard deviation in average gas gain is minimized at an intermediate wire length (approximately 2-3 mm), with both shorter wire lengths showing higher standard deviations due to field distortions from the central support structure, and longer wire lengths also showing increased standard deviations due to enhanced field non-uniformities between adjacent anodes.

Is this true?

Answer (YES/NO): NO